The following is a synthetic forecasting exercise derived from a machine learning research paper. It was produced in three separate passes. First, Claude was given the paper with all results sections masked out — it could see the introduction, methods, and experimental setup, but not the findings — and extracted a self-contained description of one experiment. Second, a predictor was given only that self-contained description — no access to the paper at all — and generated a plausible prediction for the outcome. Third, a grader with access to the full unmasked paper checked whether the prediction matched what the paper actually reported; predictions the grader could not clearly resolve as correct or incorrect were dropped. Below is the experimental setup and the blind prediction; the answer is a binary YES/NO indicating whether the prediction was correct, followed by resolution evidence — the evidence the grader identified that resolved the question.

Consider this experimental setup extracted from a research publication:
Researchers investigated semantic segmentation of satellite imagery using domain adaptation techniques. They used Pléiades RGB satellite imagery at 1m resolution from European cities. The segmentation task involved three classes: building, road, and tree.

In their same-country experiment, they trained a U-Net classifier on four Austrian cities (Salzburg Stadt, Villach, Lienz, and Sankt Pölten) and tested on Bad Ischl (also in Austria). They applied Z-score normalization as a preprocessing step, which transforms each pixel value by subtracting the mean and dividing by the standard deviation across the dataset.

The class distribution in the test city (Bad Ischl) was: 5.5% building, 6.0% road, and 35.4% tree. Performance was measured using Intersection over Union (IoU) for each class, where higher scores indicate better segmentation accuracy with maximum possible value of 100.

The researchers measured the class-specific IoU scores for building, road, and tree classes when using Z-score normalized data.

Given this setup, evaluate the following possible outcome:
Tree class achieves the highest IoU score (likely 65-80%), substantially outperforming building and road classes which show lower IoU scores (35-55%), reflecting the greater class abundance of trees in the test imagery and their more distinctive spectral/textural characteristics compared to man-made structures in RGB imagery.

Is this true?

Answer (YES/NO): YES